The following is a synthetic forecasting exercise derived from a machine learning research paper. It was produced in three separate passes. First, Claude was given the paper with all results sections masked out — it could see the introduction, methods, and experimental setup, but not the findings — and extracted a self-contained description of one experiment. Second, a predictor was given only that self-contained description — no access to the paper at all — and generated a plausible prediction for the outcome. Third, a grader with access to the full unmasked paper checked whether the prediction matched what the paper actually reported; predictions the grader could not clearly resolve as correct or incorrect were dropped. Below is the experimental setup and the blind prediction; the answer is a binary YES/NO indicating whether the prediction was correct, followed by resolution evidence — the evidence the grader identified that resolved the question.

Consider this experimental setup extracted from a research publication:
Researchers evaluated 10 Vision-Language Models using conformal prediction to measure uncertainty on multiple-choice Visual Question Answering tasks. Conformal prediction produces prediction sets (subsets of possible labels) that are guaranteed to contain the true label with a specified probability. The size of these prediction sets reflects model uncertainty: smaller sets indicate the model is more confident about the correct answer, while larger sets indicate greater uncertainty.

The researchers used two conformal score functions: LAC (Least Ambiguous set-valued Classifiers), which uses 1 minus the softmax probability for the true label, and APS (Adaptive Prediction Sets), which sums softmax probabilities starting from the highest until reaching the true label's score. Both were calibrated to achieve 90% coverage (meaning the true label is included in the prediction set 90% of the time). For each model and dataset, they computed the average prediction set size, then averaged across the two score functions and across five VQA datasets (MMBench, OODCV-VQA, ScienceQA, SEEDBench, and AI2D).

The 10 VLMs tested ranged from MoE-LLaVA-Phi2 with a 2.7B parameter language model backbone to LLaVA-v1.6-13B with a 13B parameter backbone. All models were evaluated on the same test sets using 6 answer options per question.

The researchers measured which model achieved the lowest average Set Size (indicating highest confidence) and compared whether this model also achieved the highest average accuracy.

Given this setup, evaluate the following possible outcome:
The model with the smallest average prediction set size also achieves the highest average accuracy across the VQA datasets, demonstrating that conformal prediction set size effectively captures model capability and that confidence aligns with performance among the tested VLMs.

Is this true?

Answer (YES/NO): YES